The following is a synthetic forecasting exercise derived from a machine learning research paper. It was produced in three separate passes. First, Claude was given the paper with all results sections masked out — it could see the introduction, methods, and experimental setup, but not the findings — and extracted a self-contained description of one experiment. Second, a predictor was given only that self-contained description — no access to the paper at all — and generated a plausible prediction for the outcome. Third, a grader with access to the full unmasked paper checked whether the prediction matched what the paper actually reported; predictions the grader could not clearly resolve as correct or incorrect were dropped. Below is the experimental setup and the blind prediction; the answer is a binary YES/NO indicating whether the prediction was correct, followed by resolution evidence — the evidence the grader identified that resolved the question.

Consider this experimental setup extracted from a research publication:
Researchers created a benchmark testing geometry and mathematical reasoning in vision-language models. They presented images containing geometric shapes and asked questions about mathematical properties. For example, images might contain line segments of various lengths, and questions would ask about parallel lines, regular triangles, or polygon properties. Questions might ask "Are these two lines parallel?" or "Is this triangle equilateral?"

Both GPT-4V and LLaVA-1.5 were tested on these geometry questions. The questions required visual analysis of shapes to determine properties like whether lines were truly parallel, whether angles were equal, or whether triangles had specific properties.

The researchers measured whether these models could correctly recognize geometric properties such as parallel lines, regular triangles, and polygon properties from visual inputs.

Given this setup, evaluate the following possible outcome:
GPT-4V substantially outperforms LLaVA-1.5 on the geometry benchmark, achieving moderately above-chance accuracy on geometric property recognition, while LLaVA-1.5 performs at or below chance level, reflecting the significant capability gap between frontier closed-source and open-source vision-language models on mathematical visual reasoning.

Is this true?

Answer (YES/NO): NO